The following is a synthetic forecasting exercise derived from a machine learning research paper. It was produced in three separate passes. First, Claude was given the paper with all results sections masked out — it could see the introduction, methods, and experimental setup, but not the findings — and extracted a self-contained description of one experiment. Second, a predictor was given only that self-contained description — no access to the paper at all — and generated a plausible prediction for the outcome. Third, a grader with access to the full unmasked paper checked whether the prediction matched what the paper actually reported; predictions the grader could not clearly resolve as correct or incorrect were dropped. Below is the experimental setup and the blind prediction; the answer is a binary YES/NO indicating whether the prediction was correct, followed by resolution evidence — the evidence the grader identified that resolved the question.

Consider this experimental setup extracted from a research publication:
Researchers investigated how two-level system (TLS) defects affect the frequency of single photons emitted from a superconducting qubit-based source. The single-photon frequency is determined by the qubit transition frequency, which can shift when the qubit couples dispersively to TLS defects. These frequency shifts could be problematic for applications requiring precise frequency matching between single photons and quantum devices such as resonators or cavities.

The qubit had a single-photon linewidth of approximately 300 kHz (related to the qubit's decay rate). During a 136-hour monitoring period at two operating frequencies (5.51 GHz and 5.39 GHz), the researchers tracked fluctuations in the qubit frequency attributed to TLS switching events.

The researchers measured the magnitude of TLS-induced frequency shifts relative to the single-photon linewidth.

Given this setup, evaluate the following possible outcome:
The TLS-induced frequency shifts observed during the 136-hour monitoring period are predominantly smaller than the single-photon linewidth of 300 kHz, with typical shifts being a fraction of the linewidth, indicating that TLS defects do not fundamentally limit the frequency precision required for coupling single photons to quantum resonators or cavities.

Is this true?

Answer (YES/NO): NO